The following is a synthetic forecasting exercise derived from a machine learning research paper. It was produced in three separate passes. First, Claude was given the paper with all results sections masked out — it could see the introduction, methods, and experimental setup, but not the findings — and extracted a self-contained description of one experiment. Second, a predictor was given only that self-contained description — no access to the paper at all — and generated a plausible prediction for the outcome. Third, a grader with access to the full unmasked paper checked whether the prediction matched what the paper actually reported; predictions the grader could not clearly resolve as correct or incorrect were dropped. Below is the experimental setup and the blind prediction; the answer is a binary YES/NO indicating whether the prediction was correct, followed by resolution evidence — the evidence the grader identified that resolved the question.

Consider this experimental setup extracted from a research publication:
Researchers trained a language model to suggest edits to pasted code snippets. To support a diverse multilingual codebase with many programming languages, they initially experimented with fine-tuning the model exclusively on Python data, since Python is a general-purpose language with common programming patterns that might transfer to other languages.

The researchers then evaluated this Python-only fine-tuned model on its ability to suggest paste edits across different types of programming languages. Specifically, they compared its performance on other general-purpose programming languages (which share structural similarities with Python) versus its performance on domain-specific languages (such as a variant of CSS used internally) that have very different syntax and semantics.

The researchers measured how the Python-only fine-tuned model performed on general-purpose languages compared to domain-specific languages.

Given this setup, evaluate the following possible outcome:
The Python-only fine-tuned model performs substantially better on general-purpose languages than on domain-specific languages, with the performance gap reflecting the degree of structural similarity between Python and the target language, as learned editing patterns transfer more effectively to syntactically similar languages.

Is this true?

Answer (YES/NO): YES